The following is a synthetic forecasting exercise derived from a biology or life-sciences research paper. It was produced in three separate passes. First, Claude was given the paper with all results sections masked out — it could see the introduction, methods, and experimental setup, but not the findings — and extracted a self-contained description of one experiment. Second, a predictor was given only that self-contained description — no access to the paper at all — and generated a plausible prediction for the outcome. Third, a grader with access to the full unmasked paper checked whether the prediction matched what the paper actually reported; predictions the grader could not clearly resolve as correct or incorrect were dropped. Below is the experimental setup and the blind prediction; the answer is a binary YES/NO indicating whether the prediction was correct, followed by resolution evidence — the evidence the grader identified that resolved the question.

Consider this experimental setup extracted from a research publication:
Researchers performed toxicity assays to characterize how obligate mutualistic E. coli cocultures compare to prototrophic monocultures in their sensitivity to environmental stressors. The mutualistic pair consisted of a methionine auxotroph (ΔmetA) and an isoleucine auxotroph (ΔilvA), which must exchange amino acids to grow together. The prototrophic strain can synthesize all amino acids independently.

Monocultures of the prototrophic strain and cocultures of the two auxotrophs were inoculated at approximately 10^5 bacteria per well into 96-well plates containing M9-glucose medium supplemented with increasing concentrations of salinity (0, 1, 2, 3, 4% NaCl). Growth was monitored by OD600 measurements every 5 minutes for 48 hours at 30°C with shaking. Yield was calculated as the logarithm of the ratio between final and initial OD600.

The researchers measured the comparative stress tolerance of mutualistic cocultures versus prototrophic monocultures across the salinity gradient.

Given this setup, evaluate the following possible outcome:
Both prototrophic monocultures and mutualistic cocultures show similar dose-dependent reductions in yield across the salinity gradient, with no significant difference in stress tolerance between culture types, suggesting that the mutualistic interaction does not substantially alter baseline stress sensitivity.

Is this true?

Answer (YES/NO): NO